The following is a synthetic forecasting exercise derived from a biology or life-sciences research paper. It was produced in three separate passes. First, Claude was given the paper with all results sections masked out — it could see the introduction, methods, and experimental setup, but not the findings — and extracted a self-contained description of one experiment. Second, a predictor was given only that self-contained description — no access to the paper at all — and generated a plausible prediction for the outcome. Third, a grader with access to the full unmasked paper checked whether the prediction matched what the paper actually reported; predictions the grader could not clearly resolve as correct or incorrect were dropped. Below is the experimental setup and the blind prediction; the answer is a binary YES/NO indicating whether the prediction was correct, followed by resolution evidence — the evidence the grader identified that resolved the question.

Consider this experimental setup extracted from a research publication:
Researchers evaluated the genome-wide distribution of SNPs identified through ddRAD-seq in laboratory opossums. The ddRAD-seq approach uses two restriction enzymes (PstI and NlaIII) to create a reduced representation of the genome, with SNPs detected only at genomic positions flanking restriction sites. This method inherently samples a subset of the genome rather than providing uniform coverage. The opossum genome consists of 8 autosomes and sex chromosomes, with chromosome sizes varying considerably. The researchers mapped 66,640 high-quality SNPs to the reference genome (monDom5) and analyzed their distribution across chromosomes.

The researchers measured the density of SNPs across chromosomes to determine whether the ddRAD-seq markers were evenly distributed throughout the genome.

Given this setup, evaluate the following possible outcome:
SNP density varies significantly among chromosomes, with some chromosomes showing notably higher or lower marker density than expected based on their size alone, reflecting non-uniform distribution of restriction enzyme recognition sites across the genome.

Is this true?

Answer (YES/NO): YES